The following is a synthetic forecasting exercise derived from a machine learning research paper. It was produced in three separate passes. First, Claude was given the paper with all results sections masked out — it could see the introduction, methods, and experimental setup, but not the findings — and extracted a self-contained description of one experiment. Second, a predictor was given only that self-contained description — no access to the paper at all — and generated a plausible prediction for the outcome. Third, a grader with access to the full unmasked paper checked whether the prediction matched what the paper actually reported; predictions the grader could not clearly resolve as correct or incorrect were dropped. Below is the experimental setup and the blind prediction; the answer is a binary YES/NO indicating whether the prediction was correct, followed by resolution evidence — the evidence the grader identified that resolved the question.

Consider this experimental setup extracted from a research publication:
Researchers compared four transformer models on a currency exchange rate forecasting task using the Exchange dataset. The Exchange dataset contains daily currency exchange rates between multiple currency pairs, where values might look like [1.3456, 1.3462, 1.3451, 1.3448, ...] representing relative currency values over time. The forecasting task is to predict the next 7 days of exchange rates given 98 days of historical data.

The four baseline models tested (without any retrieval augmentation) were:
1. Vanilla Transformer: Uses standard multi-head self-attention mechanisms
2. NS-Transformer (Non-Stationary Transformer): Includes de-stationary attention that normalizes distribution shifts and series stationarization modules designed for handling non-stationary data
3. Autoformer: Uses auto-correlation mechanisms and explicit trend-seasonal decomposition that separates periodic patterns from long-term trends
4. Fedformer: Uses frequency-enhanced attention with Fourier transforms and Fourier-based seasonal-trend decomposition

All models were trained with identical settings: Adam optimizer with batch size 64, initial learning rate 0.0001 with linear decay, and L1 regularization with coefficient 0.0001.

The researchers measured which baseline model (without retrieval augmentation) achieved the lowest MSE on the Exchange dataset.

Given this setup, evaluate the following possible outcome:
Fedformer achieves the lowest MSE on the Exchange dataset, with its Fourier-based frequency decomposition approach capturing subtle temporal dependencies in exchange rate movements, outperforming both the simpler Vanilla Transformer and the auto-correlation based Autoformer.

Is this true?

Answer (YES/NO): NO